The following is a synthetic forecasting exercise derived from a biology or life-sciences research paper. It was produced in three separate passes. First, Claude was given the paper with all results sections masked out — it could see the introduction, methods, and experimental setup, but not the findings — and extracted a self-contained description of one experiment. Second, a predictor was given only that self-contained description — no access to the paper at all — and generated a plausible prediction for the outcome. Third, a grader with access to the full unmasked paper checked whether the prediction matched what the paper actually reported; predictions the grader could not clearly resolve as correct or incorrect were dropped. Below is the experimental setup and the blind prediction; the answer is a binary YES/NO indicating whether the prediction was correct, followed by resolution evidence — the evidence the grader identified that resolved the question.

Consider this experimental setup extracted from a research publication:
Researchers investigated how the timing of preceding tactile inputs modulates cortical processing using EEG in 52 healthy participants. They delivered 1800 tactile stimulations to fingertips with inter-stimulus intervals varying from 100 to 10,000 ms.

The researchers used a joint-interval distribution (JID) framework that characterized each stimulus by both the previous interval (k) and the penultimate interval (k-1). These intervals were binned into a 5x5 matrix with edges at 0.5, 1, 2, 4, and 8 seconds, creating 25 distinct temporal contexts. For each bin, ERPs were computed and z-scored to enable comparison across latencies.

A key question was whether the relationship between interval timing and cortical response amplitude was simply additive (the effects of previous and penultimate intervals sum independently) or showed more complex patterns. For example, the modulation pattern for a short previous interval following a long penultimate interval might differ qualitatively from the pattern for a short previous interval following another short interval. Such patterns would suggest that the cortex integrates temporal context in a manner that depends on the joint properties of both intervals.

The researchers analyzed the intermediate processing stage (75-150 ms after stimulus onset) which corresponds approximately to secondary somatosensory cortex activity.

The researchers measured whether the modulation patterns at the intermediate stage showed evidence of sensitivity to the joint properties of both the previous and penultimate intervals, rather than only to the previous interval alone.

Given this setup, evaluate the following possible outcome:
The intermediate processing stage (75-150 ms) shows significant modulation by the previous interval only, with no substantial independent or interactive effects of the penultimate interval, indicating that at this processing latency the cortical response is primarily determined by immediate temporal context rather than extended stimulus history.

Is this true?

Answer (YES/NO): NO